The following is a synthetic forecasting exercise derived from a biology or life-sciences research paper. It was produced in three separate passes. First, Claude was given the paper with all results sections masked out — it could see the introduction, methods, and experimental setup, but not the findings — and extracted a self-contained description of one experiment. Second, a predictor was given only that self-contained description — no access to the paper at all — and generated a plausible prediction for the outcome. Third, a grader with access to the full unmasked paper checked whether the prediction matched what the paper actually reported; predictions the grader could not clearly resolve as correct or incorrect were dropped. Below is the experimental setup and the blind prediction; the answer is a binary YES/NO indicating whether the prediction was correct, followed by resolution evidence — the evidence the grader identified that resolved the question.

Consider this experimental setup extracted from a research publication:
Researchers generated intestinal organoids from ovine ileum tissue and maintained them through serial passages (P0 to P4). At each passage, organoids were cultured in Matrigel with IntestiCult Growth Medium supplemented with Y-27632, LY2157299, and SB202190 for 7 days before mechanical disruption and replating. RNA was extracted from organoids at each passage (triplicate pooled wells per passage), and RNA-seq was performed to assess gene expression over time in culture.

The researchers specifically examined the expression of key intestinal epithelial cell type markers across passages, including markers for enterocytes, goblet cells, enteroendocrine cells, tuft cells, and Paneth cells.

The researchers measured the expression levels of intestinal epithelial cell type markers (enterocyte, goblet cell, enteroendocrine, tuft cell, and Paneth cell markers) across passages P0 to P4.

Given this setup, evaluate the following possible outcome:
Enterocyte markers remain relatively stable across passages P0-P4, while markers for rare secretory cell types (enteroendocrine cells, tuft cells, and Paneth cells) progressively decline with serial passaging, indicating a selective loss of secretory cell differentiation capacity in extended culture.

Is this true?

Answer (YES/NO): NO